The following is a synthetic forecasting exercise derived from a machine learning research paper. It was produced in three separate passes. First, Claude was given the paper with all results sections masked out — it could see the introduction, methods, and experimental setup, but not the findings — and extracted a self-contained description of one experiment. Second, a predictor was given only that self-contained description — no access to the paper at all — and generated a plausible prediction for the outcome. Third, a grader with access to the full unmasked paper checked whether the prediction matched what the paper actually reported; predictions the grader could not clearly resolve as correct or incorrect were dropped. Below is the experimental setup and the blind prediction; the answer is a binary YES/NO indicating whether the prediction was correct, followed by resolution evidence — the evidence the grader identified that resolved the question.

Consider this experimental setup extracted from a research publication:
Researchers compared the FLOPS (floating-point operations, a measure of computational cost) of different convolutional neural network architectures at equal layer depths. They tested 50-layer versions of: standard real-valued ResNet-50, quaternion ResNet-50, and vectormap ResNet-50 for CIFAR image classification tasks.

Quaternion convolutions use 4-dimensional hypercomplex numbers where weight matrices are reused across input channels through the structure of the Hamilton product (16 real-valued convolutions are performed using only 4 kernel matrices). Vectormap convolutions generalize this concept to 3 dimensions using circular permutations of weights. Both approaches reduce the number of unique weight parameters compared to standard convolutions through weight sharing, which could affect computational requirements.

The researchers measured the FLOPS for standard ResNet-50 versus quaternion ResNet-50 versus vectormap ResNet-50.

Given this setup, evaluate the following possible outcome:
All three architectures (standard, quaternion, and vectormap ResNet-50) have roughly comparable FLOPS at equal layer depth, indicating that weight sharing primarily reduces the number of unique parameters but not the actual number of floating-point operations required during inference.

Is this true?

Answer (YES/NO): YES